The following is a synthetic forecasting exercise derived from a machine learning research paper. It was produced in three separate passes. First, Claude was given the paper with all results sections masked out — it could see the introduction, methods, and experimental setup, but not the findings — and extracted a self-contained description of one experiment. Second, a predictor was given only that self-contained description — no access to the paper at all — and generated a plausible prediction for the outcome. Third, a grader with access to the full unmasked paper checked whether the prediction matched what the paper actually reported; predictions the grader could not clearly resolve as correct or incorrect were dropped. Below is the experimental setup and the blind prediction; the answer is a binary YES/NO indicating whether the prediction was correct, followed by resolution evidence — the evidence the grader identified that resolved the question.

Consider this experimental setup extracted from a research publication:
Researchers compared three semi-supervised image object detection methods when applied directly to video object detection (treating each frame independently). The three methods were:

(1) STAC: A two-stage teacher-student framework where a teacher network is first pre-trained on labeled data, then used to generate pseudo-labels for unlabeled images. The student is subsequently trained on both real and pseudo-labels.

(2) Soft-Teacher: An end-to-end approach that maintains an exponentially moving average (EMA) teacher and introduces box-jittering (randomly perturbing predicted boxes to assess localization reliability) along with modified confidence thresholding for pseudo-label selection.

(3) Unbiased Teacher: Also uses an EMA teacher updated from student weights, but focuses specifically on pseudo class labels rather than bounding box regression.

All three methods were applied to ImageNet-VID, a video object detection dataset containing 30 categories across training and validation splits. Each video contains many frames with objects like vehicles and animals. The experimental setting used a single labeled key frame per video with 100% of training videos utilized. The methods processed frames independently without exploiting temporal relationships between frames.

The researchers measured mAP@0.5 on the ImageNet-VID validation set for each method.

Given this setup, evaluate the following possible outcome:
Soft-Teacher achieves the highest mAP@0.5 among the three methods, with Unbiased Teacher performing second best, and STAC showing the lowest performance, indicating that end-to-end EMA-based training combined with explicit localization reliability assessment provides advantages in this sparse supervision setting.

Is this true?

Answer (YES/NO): YES